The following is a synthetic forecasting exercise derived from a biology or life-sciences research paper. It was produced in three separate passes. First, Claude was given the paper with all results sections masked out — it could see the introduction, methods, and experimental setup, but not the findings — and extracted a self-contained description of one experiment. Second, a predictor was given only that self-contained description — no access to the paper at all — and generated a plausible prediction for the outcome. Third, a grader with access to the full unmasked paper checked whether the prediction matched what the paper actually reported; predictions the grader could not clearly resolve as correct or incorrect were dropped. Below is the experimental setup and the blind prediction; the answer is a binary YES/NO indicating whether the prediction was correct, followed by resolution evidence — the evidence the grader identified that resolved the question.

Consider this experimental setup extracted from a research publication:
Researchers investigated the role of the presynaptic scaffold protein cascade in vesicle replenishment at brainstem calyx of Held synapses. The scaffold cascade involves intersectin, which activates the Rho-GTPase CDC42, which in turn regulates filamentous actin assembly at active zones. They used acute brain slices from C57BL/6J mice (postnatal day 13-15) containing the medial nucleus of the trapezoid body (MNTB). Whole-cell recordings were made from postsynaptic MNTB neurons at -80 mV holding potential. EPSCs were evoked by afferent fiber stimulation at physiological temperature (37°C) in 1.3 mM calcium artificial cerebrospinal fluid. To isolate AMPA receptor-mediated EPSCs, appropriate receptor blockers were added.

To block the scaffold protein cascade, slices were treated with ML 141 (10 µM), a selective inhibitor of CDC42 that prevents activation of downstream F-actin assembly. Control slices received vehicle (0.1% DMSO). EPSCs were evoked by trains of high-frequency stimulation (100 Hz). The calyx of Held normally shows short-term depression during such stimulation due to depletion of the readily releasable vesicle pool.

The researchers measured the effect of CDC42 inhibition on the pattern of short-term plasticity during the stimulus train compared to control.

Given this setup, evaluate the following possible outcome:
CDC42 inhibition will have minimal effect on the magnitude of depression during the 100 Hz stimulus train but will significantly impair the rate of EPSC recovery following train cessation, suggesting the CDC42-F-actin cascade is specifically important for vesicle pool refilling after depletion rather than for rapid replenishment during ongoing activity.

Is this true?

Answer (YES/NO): NO